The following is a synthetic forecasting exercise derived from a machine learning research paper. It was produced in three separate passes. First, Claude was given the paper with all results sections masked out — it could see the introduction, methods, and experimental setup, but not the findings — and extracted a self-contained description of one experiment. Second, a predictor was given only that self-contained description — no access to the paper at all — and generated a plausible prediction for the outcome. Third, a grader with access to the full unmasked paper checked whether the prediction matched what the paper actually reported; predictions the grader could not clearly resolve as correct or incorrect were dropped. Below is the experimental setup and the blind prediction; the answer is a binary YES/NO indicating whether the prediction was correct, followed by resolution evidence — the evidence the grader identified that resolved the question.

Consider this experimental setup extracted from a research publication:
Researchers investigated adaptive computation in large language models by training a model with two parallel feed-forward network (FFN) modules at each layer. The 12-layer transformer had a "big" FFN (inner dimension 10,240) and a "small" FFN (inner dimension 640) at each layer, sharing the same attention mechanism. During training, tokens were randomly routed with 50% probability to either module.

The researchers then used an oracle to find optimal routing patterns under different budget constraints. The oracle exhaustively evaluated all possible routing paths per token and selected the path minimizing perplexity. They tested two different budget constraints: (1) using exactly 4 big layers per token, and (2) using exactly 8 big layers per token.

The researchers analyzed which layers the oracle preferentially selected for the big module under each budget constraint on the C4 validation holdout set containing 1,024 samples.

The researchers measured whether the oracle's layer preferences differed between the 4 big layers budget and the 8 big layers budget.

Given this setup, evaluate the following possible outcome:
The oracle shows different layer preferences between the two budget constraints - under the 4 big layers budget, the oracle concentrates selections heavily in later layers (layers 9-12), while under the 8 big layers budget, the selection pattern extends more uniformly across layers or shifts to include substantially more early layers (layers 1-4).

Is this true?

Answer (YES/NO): YES